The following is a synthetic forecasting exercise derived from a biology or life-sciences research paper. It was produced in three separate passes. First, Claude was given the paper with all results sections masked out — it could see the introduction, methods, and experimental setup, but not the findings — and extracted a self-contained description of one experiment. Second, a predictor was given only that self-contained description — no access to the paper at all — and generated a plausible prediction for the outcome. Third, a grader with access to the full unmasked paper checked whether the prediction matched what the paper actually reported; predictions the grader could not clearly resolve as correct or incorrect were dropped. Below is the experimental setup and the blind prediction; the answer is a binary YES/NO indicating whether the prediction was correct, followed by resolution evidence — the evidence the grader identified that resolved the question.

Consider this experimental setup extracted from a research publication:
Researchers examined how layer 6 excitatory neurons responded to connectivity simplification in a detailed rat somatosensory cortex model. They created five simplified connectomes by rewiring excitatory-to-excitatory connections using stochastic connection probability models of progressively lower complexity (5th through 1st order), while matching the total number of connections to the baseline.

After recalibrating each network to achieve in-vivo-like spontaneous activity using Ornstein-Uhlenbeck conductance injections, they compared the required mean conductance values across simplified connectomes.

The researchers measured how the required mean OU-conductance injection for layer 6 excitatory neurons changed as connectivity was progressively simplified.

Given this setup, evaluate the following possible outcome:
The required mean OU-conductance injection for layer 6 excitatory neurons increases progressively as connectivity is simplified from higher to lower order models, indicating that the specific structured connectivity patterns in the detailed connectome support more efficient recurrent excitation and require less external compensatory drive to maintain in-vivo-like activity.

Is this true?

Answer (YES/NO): NO